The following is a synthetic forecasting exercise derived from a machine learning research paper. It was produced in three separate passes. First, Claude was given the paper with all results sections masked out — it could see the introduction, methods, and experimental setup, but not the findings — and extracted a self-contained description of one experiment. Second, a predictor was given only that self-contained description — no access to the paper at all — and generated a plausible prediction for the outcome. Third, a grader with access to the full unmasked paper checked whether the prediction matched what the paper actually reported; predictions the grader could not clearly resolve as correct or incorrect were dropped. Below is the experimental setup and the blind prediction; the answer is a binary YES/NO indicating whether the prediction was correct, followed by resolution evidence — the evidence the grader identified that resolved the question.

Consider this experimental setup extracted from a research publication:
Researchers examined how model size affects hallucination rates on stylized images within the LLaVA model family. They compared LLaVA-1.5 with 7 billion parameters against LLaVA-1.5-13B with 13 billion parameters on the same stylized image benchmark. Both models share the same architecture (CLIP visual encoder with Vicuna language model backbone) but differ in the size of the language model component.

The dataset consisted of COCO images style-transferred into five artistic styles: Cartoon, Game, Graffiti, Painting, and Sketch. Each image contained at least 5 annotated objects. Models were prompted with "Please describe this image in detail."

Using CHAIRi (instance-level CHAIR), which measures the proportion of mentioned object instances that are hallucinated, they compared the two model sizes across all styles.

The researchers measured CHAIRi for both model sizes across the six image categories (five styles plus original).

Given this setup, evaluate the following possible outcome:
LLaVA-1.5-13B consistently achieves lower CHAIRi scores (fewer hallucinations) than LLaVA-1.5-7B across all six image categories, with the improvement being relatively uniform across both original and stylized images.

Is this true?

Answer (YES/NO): NO